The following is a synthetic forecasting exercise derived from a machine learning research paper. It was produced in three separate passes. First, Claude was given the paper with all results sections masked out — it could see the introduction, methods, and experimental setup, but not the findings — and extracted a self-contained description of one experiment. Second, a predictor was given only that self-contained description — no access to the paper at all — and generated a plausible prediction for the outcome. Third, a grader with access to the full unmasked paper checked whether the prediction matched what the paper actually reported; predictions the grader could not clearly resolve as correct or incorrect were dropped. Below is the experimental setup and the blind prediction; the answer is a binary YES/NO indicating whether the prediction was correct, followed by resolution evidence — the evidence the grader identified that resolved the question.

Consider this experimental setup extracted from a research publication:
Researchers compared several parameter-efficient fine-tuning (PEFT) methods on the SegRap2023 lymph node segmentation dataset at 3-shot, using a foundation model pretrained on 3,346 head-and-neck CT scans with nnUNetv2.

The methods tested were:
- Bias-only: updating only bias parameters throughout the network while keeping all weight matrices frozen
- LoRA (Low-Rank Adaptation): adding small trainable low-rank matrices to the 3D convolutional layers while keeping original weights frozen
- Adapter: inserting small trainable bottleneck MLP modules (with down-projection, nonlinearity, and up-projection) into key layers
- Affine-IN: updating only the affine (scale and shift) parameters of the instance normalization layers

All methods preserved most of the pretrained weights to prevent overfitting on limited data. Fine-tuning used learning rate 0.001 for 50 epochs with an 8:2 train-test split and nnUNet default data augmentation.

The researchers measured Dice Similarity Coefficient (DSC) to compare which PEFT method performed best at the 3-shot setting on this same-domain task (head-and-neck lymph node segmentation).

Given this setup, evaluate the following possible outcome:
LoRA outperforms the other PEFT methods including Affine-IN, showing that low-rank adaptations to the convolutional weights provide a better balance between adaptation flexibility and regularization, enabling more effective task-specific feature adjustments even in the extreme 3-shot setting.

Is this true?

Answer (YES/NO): YES